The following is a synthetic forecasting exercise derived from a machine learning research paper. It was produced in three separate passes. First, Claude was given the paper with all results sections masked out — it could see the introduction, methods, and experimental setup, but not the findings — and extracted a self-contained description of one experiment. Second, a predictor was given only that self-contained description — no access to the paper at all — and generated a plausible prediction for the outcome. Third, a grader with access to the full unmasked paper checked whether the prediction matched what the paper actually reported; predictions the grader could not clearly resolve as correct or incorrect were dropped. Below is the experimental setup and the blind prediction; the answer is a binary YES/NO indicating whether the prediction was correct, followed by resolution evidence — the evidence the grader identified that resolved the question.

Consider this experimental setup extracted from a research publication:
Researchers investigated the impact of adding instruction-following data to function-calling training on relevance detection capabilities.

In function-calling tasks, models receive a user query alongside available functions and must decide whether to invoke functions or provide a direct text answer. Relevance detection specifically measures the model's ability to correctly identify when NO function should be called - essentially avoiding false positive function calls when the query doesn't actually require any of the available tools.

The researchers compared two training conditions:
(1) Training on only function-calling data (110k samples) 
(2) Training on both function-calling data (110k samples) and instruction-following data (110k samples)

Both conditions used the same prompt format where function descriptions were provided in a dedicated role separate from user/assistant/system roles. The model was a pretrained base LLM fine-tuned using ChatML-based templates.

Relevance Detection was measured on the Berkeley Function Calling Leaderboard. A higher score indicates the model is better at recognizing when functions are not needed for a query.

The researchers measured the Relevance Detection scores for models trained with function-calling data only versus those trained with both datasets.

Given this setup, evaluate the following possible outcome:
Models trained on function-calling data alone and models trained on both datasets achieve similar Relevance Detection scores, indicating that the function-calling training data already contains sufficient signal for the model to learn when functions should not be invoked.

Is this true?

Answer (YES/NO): NO